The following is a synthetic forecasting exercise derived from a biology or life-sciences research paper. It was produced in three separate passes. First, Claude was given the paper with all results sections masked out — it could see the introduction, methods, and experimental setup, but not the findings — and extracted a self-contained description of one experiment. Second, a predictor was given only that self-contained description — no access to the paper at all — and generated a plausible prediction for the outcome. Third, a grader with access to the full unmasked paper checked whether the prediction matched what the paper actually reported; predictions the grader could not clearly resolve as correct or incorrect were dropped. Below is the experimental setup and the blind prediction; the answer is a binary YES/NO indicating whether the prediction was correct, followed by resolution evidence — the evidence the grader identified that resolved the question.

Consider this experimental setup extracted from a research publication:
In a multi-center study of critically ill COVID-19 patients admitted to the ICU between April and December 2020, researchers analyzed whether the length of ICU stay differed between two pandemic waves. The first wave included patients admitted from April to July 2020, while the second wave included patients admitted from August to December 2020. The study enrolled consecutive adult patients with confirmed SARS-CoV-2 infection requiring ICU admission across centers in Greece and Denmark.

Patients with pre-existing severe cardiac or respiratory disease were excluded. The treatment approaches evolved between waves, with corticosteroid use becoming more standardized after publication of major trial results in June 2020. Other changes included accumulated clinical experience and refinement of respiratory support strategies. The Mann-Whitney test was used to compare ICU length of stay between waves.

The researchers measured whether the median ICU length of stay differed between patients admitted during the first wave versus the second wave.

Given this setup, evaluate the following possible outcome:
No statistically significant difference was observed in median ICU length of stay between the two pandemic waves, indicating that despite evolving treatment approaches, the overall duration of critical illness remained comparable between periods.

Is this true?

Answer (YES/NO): NO